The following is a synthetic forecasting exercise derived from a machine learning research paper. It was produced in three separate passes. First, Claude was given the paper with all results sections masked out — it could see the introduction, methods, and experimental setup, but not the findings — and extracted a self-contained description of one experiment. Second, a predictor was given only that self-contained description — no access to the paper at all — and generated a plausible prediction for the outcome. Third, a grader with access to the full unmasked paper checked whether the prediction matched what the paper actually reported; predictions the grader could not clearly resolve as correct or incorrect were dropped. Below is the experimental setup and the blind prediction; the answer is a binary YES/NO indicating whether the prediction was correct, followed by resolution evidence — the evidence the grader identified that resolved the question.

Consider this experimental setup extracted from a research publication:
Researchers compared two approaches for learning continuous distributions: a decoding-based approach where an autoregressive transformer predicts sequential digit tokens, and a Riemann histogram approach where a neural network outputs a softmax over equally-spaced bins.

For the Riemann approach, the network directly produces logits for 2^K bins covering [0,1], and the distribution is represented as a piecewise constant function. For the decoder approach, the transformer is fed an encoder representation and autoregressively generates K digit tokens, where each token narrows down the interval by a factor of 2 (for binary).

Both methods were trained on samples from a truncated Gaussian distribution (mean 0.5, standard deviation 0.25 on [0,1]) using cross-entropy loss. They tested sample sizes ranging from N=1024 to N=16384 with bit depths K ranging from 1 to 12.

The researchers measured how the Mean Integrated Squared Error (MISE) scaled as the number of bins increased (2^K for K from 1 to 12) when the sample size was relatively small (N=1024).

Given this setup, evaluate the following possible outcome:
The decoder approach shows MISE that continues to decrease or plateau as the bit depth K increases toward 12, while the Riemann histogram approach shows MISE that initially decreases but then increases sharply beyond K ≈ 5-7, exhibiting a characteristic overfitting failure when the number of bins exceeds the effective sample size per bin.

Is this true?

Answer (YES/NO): YES